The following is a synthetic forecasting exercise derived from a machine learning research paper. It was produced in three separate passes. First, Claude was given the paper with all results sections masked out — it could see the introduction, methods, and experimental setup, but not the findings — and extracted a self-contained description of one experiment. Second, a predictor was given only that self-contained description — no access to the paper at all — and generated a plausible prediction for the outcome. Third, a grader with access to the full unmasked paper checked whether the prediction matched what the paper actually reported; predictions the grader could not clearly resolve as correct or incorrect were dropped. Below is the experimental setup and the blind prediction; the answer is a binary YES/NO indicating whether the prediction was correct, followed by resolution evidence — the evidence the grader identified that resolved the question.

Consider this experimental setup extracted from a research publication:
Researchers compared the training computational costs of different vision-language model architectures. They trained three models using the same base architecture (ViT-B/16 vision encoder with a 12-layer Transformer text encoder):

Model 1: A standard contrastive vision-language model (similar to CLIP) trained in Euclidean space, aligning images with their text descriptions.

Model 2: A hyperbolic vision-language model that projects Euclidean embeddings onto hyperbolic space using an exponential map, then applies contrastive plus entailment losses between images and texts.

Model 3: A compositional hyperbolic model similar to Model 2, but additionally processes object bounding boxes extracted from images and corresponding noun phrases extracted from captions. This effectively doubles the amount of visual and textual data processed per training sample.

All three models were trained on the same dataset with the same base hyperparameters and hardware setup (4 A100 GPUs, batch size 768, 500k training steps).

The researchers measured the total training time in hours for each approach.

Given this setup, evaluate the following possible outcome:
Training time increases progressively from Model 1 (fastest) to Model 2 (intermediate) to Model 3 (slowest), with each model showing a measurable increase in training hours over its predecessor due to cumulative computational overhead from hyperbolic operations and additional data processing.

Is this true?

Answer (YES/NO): NO